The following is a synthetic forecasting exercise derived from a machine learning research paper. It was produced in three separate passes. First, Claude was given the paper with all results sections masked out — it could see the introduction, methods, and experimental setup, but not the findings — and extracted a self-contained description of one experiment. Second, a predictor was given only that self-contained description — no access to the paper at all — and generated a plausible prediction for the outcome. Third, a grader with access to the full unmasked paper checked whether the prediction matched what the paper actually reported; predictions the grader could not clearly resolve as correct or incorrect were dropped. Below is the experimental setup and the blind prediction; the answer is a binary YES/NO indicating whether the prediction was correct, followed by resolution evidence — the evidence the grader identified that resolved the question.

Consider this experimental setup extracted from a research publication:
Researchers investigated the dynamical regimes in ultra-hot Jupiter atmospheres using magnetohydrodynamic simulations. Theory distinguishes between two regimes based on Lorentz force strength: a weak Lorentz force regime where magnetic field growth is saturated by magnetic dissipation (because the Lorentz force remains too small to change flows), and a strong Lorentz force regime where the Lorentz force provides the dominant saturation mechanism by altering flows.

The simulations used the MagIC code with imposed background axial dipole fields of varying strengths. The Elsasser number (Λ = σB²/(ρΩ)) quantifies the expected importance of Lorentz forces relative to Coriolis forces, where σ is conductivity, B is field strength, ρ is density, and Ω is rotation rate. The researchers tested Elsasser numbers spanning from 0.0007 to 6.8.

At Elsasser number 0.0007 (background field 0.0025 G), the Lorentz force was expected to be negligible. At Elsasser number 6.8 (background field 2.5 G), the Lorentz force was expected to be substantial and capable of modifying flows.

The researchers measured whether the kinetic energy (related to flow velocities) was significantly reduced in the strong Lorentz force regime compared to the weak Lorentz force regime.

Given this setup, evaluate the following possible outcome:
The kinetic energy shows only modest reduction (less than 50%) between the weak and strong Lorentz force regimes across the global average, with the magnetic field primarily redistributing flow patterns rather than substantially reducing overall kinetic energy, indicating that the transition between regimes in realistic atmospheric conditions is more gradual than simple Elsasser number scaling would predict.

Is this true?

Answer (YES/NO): NO